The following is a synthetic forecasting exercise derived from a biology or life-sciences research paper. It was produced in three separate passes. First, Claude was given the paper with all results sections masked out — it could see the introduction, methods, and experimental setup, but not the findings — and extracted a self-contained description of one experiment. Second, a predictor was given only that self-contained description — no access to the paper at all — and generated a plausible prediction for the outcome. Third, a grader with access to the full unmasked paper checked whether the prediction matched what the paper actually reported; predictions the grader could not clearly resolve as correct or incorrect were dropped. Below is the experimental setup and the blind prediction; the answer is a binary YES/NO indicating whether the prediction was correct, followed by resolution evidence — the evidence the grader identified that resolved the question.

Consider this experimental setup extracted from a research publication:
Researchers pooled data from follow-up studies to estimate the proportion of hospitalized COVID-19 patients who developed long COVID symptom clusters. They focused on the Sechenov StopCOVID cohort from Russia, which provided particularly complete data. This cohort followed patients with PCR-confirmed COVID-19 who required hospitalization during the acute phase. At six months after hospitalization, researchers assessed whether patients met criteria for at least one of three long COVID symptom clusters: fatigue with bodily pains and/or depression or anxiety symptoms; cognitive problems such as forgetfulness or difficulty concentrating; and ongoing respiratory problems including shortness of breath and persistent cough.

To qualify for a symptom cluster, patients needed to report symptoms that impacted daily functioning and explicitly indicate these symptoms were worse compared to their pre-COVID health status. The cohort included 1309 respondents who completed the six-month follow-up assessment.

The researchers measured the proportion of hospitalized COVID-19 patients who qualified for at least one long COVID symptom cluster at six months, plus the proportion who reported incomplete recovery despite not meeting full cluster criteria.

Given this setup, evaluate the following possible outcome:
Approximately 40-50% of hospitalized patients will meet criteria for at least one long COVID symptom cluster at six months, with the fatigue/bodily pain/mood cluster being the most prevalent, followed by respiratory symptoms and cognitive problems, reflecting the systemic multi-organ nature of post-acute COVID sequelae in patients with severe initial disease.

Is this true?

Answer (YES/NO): NO